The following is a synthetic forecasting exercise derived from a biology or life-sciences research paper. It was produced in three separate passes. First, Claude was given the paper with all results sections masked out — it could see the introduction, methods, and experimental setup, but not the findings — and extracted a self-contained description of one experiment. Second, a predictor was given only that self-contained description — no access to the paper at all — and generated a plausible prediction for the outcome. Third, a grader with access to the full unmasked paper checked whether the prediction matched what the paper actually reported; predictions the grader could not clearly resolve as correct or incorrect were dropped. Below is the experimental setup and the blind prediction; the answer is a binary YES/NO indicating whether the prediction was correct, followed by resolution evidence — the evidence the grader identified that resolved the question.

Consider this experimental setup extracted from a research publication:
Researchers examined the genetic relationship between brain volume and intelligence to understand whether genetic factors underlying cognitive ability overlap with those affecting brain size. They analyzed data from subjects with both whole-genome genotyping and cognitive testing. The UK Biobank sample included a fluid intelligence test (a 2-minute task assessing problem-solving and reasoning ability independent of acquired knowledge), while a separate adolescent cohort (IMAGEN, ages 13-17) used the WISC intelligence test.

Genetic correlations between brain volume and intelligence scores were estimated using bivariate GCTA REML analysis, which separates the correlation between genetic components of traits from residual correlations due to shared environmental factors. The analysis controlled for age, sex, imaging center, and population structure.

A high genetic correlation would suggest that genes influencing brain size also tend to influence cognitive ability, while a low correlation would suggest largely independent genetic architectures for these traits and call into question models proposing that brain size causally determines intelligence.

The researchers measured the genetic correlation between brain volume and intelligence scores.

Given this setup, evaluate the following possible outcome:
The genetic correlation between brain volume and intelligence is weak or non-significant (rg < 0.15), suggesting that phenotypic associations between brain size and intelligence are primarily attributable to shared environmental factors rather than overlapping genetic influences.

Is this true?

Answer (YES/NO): NO